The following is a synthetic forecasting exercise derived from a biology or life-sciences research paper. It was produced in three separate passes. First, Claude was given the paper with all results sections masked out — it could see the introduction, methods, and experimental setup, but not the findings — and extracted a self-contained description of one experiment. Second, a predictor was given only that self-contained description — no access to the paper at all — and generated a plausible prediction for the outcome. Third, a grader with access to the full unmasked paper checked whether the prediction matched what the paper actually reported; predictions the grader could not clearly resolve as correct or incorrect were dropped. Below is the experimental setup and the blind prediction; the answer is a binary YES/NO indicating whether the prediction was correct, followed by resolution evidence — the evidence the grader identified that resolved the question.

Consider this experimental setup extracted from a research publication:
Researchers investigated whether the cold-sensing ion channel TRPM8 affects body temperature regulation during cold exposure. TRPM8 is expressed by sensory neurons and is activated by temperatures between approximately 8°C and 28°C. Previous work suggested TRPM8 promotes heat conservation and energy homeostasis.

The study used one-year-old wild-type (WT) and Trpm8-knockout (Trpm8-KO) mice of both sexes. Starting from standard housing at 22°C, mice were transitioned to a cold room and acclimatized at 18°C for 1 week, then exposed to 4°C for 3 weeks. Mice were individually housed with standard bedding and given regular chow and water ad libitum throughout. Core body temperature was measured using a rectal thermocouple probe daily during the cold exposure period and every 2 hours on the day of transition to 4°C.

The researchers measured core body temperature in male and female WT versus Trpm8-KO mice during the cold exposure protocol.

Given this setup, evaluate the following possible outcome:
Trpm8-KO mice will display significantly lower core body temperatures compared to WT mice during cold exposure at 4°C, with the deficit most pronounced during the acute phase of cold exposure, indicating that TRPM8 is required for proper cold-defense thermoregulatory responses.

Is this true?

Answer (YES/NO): NO